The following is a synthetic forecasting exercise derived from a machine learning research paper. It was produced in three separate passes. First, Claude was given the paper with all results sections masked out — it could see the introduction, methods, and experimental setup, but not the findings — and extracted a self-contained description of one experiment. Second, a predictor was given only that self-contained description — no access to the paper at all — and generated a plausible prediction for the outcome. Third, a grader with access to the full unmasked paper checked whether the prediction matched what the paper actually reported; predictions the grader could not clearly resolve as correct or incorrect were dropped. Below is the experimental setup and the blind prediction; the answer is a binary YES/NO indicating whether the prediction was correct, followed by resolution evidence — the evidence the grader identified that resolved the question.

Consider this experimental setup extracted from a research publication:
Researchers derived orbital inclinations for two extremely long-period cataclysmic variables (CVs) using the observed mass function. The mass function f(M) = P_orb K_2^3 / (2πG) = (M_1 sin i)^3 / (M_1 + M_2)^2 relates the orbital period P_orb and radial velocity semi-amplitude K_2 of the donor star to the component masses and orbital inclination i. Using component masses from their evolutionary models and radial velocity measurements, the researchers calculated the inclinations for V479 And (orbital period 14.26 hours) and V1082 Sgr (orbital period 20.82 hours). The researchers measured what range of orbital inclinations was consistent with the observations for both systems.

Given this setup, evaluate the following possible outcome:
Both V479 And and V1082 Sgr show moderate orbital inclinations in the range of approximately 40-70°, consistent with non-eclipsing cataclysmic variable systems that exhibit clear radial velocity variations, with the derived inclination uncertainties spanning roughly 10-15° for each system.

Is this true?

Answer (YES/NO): NO